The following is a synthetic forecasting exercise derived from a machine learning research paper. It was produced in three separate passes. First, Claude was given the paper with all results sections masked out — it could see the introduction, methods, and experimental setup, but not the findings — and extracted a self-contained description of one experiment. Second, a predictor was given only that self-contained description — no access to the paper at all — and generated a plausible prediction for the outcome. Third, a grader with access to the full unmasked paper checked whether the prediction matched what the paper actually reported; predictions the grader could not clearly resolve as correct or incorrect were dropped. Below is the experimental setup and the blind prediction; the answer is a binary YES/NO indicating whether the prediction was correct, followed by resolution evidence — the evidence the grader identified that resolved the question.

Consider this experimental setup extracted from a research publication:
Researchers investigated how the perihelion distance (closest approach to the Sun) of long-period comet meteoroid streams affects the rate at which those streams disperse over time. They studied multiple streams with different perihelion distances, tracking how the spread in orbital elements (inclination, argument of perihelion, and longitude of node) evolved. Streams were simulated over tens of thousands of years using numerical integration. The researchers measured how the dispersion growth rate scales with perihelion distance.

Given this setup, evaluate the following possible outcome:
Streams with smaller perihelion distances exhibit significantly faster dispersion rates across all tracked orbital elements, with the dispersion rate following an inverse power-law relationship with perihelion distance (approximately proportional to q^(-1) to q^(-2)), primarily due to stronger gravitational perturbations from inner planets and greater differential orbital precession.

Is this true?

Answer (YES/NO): NO